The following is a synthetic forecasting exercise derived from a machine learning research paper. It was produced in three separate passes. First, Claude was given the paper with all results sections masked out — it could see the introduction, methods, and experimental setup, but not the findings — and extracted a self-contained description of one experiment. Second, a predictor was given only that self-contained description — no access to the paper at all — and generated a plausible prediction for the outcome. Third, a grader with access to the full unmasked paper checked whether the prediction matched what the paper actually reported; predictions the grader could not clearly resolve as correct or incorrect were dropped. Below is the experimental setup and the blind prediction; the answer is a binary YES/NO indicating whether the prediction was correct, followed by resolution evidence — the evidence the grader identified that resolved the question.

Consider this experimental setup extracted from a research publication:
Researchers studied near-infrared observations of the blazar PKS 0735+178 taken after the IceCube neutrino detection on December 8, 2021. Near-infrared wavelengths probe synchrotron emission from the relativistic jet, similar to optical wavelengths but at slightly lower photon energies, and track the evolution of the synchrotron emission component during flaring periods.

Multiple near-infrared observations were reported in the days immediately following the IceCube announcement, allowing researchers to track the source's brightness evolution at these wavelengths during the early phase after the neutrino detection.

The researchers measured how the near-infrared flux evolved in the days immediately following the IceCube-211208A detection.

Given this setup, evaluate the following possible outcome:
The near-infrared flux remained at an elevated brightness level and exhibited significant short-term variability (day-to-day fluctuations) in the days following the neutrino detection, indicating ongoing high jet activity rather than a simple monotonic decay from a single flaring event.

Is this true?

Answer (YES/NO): NO